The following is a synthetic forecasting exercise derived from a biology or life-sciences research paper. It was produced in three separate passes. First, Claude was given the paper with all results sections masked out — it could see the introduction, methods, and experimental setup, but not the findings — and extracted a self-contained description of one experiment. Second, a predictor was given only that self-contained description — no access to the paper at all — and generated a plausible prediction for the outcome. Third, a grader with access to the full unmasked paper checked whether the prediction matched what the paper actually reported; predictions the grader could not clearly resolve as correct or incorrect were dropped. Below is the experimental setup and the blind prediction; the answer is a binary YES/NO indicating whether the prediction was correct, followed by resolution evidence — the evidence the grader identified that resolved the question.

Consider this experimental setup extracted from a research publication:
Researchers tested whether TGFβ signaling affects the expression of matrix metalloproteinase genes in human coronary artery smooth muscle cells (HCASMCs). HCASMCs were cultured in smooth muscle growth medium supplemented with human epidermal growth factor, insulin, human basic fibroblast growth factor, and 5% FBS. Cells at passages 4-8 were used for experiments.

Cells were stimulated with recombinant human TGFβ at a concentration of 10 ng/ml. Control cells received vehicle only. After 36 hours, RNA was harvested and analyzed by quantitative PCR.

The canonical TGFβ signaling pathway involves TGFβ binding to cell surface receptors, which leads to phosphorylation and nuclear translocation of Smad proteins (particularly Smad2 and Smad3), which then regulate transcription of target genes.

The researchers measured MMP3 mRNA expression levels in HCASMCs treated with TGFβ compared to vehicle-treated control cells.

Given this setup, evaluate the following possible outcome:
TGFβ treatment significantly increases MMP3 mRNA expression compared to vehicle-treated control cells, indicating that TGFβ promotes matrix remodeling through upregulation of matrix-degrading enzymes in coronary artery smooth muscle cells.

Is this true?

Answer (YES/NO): NO